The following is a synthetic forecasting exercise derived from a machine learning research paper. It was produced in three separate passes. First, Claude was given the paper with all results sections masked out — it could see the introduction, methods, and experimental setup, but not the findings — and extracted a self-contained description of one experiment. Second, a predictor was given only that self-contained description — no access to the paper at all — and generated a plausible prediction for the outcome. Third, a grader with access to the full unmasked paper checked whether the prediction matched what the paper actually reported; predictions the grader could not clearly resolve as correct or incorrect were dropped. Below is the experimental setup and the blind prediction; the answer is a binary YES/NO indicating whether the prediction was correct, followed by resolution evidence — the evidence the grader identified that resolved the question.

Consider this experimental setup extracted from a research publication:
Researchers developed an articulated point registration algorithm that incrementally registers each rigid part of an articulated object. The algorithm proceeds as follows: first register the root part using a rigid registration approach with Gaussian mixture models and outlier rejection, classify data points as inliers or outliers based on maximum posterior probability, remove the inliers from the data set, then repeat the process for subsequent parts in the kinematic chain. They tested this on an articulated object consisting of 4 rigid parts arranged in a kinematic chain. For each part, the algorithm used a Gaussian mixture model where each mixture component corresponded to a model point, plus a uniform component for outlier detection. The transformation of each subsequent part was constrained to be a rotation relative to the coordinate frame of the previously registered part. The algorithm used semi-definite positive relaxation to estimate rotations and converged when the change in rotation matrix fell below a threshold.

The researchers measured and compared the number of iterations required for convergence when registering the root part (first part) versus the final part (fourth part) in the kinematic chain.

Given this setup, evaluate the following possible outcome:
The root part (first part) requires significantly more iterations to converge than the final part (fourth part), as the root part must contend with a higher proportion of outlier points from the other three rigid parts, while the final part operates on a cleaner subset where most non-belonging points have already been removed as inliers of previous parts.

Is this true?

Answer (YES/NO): YES